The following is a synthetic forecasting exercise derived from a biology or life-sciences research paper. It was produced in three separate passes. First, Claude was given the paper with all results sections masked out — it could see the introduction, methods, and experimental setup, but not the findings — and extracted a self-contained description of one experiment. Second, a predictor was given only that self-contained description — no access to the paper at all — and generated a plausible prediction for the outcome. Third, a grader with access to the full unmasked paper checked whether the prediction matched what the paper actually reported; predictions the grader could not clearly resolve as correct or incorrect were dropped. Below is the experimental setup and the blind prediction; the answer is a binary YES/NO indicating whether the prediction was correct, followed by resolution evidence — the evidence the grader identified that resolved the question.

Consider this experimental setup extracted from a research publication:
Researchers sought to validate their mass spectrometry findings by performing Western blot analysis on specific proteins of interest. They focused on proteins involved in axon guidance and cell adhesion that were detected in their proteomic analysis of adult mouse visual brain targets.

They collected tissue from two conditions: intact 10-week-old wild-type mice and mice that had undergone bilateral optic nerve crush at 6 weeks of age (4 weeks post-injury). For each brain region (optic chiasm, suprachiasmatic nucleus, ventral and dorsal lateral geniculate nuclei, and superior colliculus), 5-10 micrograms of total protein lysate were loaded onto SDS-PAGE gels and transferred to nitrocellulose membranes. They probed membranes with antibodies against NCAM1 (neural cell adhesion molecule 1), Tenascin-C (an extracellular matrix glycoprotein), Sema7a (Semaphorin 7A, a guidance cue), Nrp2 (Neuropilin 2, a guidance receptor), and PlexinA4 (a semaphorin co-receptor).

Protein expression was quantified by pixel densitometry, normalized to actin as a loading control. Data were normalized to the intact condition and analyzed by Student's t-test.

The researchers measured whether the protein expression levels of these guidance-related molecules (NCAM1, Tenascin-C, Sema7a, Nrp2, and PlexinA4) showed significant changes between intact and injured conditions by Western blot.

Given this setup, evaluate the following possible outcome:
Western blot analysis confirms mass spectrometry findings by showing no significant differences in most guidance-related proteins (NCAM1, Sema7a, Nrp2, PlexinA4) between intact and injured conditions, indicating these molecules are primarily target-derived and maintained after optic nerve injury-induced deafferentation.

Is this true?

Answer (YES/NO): YES